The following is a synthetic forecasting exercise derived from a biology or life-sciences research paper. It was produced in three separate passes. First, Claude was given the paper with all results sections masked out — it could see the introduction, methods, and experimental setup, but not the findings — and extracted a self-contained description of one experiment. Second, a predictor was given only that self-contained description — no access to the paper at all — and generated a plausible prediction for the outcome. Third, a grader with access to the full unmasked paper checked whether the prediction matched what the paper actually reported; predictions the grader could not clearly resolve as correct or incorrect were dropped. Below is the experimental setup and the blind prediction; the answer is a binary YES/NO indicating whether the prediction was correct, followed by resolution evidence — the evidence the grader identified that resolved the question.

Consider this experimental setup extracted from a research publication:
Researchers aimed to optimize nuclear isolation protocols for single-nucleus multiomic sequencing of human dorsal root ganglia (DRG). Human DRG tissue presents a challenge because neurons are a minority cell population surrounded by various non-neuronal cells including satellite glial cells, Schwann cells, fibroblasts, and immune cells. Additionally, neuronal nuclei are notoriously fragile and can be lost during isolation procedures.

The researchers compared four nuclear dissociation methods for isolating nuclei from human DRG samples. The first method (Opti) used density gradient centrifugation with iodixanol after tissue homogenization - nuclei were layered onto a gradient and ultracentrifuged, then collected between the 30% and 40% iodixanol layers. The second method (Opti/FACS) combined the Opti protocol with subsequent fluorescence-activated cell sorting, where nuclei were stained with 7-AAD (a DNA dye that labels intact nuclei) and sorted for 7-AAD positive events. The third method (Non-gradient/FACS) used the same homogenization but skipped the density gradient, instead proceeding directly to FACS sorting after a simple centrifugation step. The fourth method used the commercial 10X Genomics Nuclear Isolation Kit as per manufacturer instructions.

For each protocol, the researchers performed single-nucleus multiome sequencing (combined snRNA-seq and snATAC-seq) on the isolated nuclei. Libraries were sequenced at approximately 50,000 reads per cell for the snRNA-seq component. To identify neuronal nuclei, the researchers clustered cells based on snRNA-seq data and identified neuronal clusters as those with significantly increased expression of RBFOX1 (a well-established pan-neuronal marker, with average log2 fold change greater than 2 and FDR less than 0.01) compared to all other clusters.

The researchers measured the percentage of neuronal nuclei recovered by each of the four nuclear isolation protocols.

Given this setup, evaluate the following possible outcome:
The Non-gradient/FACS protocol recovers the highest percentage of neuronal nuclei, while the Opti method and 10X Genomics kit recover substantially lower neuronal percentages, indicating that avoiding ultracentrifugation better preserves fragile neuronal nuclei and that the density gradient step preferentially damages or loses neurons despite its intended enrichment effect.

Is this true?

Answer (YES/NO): NO